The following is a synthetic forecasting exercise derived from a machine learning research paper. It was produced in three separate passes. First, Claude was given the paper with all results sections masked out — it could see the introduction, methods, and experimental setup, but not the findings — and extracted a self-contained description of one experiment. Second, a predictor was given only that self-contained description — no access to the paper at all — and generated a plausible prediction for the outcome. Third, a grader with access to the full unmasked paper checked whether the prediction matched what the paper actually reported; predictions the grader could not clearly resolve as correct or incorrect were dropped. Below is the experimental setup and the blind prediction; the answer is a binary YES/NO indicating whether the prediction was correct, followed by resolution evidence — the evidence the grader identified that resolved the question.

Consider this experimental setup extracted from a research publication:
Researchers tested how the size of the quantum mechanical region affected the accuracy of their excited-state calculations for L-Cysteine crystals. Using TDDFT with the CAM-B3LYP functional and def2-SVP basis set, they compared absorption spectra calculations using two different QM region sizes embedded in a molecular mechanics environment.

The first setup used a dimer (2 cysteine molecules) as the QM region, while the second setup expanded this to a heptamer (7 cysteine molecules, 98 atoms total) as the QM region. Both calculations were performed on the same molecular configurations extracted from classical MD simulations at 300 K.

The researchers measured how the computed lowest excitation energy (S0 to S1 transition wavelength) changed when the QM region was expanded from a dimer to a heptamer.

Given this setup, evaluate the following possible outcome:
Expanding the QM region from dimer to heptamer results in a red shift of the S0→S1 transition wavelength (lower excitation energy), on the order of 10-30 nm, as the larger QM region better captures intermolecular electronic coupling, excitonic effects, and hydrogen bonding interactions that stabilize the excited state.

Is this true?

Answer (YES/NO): YES